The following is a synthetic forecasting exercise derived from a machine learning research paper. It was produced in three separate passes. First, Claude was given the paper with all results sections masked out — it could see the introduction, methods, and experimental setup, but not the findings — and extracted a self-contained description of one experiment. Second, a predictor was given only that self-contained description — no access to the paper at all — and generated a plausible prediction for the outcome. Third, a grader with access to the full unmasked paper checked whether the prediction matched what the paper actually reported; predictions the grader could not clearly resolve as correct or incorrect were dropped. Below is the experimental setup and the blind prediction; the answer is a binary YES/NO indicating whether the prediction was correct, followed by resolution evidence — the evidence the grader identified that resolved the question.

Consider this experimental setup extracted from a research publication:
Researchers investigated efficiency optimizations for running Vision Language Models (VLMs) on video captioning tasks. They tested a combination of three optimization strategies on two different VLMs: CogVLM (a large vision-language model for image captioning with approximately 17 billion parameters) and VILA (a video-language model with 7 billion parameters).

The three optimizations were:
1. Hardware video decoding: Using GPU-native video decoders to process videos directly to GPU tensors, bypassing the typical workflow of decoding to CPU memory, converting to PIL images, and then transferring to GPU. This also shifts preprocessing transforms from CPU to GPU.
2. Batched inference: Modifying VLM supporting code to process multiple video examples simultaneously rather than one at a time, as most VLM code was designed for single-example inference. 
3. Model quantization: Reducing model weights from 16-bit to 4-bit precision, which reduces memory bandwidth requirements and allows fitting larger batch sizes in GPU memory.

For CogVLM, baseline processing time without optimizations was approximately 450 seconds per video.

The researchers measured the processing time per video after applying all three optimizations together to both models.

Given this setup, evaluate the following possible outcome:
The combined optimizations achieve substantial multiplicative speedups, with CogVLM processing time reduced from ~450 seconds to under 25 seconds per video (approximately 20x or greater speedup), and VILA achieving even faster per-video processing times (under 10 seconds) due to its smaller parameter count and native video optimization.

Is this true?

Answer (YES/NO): NO